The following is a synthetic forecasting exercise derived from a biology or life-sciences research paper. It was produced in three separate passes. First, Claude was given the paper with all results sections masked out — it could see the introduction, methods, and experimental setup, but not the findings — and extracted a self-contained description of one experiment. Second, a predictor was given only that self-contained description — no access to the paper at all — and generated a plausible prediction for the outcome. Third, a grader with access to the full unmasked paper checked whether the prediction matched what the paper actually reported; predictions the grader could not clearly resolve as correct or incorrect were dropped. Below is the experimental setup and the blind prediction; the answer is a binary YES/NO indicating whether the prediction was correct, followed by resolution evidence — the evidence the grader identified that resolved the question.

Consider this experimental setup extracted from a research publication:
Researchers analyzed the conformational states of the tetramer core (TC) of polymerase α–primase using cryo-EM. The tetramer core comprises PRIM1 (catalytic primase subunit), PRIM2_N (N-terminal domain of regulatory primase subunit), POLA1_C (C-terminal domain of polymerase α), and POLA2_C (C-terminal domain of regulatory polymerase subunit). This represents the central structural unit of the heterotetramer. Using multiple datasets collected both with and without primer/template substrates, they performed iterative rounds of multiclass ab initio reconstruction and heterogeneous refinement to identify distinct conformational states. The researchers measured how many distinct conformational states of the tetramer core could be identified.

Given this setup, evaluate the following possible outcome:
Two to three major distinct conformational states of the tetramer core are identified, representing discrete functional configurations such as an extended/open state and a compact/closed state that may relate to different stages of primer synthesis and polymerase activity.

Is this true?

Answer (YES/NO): YES